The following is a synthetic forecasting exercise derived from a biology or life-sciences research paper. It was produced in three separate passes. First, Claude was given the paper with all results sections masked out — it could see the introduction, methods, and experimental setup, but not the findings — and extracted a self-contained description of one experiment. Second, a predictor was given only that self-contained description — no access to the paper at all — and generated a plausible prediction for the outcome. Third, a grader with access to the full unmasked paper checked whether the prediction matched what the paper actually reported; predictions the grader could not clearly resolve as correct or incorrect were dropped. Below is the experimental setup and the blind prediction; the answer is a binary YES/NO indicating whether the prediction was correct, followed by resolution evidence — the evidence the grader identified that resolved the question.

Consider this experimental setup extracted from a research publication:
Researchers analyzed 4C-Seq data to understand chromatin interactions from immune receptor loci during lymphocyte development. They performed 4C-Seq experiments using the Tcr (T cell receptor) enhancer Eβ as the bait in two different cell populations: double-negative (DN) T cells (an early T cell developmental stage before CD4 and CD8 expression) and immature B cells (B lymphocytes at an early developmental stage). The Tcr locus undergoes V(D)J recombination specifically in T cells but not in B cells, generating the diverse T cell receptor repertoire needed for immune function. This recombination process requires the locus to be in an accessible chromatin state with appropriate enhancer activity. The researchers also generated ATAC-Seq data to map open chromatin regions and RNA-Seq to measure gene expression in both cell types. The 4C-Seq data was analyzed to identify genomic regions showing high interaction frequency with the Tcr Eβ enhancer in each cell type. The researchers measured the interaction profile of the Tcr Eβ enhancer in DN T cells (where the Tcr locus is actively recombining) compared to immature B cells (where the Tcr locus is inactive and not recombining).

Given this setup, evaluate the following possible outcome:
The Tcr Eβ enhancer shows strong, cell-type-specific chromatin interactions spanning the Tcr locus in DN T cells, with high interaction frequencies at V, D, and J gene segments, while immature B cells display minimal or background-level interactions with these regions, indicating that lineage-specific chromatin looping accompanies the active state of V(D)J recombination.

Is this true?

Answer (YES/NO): YES